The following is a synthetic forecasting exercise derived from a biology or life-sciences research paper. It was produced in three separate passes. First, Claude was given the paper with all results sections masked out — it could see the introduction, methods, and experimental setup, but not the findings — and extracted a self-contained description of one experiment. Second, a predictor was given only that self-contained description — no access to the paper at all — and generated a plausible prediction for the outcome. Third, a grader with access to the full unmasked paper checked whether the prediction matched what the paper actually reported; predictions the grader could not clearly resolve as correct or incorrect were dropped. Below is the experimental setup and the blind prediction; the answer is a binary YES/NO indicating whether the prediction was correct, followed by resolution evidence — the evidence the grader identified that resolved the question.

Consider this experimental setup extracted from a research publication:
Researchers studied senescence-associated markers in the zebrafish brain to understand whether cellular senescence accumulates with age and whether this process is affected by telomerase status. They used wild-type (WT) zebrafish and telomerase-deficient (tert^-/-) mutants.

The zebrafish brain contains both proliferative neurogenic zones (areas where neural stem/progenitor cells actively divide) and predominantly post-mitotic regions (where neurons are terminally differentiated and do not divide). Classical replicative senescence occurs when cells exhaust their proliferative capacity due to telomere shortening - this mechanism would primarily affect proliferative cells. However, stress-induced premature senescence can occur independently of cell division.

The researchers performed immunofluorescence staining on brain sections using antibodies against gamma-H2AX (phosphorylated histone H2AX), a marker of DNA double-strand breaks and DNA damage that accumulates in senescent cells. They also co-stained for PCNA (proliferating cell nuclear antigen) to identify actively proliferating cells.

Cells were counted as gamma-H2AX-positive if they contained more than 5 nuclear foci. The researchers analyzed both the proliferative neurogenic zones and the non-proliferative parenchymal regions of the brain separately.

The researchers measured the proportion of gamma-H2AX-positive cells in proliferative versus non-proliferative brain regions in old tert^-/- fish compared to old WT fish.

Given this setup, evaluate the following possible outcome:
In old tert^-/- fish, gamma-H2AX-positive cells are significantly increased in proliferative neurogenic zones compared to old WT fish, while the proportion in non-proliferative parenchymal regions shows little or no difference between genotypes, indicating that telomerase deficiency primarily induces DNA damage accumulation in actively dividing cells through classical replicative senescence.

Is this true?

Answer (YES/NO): NO